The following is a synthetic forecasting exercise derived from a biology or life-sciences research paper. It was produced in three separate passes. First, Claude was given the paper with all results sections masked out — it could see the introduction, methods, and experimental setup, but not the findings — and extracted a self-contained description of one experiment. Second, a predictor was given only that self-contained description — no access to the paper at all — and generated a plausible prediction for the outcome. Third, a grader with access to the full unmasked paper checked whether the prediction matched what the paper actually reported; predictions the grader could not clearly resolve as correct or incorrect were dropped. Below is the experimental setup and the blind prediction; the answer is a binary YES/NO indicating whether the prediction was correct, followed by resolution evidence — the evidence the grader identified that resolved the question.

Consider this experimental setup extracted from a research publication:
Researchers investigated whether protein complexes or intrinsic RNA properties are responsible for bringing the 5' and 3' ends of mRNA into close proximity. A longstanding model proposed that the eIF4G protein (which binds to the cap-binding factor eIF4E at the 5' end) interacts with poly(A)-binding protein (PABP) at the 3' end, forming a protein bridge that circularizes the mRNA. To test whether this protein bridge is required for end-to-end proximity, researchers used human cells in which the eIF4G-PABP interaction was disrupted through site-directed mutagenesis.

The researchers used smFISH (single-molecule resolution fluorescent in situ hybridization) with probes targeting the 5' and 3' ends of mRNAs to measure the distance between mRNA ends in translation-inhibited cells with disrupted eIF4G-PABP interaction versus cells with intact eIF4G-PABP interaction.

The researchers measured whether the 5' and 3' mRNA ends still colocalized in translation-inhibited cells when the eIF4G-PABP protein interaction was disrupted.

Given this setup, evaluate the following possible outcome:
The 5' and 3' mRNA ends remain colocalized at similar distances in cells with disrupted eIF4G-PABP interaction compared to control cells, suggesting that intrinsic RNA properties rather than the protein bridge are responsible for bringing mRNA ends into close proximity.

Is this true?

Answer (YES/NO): YES